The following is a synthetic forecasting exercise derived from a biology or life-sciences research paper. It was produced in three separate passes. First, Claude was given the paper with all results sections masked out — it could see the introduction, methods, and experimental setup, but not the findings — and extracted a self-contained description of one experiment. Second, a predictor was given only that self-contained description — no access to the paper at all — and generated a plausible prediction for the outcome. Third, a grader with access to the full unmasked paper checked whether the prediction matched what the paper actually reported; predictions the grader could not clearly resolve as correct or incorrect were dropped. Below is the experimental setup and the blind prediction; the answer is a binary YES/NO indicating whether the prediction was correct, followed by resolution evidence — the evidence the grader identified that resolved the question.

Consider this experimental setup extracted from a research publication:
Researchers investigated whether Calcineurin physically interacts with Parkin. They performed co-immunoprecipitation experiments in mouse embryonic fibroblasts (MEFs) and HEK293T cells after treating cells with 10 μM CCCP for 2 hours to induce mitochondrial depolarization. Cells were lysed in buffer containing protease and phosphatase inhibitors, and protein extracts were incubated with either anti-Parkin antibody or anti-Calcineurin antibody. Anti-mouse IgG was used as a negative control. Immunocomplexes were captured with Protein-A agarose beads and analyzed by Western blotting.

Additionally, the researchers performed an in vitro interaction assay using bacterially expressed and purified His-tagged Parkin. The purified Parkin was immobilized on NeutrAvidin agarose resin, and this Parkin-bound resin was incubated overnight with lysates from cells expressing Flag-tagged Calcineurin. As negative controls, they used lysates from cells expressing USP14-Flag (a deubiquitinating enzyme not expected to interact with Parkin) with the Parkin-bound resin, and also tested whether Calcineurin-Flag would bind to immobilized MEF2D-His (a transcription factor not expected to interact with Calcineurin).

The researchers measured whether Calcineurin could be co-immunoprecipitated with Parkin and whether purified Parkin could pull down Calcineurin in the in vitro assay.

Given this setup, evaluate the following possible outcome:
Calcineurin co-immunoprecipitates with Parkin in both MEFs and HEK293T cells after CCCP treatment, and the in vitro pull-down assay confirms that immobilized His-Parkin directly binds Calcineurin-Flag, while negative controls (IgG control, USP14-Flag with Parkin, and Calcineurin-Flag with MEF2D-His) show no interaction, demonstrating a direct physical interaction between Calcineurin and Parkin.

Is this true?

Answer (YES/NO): NO